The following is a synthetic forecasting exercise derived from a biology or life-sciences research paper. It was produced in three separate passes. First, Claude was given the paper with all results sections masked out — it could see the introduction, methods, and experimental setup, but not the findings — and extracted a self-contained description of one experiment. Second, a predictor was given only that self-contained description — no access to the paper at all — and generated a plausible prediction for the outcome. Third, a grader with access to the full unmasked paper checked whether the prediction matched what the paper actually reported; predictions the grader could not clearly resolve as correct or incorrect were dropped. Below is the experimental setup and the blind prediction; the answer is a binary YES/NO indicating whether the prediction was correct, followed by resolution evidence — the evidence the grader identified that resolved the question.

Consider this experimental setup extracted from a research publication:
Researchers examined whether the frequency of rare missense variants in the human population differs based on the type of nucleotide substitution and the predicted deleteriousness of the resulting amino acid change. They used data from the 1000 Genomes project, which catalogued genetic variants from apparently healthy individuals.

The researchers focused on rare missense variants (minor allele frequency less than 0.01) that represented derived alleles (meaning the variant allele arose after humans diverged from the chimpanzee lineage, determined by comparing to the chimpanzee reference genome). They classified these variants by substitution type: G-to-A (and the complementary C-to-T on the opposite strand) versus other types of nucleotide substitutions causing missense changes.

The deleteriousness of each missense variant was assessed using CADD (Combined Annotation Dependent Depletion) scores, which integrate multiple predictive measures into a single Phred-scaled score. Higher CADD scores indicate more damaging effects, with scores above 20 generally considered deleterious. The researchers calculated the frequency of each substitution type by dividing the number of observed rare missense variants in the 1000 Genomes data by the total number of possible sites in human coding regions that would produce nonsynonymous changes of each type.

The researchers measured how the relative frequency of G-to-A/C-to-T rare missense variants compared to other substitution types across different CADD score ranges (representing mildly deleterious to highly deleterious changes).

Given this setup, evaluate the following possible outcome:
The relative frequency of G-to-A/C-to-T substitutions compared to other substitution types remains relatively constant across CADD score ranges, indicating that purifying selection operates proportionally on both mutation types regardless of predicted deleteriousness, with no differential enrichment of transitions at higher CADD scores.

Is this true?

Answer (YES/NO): NO